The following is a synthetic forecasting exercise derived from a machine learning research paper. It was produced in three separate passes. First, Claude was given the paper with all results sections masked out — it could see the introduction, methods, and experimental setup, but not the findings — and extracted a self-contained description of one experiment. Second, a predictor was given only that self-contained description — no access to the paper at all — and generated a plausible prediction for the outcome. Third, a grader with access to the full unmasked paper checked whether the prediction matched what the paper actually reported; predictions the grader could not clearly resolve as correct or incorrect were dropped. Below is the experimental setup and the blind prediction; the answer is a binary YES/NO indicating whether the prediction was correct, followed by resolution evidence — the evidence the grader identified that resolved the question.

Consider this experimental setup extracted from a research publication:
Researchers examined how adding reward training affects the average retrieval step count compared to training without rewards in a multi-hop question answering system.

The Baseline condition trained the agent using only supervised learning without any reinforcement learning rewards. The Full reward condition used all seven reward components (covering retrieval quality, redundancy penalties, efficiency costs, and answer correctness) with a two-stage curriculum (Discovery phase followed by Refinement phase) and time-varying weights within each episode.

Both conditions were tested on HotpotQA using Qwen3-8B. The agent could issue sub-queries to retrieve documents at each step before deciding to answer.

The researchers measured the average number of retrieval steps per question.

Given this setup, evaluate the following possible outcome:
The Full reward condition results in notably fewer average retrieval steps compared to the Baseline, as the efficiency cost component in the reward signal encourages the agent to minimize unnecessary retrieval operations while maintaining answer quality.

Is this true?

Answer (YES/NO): NO